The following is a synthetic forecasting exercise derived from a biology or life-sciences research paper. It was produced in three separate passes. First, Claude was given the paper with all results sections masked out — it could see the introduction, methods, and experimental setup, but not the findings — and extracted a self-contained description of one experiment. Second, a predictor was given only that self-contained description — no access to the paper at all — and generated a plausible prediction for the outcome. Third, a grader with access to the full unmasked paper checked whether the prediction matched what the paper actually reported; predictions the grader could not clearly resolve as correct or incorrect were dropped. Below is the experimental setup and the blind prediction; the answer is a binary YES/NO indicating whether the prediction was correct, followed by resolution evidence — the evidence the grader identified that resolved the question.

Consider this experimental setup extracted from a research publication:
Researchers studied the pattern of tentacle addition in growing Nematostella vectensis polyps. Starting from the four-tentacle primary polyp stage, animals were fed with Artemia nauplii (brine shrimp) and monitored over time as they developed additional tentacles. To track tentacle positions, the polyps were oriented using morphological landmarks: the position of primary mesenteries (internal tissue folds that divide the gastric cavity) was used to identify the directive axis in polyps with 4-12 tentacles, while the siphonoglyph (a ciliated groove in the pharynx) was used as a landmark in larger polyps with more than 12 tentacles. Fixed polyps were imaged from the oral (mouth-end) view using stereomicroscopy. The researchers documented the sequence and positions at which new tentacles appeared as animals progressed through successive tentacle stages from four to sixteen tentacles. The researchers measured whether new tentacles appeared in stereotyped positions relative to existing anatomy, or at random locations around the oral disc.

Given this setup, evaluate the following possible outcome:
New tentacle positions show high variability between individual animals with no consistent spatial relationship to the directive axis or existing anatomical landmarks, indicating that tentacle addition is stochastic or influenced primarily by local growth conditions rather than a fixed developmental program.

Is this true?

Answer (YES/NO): NO